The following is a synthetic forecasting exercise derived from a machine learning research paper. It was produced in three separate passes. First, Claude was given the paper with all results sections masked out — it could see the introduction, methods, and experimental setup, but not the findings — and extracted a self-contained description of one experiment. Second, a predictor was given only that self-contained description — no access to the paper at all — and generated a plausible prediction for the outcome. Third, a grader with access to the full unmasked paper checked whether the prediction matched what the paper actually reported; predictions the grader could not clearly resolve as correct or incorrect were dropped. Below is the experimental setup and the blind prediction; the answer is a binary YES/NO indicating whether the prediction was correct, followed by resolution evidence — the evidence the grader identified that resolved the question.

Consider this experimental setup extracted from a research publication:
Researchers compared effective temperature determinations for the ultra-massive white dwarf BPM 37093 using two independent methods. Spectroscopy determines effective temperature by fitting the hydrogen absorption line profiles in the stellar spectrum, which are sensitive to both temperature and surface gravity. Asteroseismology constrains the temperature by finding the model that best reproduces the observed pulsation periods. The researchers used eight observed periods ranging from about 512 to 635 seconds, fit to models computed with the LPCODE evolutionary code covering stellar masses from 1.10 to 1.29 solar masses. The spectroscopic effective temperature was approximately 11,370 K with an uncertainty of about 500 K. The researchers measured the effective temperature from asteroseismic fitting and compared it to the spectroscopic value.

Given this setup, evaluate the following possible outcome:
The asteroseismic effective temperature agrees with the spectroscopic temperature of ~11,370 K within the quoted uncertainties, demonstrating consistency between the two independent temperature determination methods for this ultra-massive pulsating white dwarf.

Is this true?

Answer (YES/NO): YES